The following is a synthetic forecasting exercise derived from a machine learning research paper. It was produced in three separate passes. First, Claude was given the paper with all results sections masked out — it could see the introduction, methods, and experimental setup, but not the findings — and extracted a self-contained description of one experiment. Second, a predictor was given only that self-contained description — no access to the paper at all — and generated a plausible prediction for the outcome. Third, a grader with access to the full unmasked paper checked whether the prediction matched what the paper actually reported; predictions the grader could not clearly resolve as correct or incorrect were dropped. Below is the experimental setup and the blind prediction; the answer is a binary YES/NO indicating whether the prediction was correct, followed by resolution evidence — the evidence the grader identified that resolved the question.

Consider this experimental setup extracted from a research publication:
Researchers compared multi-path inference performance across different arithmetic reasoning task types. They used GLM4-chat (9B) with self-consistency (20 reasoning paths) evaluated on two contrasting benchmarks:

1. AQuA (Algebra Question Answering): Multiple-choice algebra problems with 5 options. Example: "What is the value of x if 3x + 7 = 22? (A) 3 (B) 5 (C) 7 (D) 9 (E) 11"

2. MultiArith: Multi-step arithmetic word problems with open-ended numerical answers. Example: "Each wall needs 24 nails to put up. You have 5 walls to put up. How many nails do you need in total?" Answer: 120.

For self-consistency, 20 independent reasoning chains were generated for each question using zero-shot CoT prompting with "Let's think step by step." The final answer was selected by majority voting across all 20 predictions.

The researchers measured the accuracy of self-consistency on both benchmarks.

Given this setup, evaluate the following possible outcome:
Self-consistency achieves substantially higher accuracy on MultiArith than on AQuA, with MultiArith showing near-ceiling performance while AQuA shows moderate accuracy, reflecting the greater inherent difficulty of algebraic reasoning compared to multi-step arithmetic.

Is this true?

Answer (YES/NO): NO